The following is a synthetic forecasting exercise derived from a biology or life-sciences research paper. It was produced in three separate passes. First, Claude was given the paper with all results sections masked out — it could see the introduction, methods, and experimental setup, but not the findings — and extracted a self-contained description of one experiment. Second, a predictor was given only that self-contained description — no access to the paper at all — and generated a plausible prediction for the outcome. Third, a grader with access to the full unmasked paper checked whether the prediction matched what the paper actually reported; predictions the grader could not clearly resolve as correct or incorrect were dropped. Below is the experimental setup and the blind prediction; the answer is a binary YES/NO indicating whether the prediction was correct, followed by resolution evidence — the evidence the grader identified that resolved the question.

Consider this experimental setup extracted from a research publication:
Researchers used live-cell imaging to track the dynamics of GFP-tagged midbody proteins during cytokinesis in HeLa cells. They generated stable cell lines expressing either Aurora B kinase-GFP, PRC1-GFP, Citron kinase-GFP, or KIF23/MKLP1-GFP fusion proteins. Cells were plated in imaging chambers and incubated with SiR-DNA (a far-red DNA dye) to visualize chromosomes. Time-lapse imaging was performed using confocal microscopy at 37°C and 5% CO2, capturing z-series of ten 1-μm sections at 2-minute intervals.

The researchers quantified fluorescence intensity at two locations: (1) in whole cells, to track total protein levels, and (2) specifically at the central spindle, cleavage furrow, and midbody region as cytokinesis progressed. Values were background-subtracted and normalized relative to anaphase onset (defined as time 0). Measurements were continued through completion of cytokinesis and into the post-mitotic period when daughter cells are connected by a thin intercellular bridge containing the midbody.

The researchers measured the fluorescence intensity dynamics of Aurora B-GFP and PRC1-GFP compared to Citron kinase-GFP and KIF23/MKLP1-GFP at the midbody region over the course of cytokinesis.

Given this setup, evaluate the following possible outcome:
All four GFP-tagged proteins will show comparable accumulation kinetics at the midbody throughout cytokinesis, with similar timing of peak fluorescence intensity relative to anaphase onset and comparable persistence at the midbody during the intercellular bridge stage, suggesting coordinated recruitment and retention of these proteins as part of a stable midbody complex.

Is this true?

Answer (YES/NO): NO